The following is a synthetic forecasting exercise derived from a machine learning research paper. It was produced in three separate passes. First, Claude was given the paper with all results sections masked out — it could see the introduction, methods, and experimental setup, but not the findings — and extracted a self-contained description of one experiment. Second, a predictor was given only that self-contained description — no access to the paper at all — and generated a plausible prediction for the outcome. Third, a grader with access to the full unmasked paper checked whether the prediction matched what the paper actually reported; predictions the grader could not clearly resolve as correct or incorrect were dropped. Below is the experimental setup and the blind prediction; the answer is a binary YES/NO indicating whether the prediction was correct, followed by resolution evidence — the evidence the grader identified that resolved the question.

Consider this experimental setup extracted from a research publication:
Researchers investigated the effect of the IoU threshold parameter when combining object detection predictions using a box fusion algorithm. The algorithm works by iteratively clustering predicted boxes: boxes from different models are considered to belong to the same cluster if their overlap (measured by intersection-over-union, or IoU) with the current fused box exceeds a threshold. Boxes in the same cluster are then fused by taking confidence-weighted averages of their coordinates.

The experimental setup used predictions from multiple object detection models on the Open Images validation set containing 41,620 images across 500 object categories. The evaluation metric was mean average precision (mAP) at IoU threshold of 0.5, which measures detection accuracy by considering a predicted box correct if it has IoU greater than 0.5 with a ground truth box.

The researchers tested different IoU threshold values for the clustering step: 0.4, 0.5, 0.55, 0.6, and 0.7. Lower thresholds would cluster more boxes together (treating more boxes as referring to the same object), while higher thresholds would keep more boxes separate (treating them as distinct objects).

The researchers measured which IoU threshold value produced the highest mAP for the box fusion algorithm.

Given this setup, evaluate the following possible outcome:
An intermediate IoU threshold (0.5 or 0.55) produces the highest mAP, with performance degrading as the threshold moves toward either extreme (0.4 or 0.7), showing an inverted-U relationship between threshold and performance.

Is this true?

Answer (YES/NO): NO